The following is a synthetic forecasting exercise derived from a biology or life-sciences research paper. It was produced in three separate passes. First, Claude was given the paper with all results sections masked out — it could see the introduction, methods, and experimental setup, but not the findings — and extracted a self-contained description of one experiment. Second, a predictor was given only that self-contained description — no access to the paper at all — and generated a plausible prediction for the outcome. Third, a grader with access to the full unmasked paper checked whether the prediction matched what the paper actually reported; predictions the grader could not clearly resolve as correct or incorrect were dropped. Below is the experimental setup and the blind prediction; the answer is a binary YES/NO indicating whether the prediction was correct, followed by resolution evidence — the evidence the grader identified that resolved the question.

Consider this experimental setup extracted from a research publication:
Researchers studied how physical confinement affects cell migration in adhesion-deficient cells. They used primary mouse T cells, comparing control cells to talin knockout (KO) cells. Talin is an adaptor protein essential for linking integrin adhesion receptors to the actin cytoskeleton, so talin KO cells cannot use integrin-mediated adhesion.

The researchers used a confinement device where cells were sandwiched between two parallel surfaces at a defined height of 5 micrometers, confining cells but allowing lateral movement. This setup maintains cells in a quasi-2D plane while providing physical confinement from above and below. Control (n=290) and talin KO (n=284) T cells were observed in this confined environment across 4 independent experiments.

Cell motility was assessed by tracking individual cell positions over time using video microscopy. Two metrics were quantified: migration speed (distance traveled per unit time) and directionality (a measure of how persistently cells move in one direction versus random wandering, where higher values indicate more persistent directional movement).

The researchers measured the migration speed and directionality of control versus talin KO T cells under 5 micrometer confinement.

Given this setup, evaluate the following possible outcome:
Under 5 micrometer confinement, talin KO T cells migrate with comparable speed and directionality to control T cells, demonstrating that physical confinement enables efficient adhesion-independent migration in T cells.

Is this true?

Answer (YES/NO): NO